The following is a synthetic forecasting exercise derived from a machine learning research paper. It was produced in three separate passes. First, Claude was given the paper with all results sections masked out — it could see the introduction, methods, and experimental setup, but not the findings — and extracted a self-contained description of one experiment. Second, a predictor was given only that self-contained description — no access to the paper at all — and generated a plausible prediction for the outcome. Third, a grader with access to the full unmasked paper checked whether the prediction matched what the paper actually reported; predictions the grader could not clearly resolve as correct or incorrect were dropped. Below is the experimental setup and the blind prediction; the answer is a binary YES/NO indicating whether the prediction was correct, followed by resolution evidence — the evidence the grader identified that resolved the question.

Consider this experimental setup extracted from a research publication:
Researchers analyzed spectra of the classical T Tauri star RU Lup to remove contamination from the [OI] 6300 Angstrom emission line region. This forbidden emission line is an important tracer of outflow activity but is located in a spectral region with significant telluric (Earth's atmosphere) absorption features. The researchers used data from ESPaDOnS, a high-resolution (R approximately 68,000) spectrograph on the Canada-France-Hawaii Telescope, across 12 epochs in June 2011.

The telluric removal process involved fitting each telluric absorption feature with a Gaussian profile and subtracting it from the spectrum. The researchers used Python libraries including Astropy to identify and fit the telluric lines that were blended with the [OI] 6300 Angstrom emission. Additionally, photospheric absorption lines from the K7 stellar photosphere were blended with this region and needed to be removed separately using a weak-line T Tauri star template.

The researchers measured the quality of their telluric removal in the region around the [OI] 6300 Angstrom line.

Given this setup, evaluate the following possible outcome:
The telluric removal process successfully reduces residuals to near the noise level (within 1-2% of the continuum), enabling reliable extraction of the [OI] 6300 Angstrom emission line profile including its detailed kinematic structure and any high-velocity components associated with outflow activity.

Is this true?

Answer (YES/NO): NO